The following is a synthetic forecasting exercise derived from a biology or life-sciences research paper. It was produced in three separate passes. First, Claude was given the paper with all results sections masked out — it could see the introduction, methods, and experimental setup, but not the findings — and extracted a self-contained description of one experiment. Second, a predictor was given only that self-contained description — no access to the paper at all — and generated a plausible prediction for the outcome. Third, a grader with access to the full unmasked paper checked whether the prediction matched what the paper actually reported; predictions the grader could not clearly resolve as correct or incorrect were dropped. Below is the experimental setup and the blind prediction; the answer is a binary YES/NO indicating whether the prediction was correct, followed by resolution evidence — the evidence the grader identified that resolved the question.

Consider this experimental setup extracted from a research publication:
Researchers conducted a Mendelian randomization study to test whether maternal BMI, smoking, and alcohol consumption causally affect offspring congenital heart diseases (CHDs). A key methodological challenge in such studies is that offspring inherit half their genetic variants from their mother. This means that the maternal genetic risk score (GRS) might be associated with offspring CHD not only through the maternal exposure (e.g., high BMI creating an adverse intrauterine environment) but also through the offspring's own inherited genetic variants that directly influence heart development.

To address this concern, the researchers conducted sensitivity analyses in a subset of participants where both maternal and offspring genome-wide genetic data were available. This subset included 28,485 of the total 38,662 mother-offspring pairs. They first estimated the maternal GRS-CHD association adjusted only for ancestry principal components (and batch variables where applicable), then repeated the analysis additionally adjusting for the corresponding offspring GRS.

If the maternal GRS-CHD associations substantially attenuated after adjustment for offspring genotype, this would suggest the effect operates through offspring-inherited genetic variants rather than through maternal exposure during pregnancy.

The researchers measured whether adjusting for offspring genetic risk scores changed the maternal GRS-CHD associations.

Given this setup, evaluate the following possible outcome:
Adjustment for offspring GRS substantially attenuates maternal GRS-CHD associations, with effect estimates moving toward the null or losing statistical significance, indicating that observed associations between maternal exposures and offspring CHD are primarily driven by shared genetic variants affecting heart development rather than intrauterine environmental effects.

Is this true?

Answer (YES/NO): NO